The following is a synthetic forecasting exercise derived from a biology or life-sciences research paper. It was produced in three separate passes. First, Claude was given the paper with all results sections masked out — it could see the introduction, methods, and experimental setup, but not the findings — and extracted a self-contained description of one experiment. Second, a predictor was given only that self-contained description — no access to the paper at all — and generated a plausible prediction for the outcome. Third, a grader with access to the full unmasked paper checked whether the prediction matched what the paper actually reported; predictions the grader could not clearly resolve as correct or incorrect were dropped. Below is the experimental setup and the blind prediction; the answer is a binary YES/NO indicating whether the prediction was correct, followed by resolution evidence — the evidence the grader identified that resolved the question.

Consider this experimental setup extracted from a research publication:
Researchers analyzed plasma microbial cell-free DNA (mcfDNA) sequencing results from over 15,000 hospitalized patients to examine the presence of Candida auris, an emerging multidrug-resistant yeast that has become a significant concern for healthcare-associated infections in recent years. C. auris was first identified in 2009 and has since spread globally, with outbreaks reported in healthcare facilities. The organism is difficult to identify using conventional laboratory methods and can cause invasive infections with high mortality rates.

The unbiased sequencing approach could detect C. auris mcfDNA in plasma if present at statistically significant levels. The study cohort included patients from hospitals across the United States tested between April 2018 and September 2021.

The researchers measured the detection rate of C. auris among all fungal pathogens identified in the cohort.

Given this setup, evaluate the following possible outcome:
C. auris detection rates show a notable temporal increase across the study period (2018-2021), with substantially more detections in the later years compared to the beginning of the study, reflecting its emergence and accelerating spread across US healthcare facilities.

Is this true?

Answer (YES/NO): NO